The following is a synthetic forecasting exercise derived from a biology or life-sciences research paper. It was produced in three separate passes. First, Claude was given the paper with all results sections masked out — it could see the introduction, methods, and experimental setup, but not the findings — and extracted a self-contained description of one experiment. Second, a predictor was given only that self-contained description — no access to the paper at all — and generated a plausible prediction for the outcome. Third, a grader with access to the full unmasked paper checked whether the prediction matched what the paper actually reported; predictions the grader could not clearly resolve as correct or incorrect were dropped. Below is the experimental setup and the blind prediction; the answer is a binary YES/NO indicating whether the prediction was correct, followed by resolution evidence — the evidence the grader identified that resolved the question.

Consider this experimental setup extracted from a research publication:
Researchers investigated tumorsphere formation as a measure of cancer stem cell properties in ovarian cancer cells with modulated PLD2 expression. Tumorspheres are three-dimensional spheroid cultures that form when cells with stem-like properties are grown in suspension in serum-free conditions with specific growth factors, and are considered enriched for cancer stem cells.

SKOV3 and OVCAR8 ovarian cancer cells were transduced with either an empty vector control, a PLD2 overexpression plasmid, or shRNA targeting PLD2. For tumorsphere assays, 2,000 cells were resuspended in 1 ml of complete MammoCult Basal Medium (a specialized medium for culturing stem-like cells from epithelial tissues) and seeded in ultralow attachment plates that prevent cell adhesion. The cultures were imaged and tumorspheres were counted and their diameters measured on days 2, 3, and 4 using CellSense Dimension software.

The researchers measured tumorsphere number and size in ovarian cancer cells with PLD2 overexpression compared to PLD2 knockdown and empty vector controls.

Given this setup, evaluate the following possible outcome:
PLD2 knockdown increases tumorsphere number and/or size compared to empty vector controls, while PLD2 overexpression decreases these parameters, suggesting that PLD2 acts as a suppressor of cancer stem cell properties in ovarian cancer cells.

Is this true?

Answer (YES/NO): NO